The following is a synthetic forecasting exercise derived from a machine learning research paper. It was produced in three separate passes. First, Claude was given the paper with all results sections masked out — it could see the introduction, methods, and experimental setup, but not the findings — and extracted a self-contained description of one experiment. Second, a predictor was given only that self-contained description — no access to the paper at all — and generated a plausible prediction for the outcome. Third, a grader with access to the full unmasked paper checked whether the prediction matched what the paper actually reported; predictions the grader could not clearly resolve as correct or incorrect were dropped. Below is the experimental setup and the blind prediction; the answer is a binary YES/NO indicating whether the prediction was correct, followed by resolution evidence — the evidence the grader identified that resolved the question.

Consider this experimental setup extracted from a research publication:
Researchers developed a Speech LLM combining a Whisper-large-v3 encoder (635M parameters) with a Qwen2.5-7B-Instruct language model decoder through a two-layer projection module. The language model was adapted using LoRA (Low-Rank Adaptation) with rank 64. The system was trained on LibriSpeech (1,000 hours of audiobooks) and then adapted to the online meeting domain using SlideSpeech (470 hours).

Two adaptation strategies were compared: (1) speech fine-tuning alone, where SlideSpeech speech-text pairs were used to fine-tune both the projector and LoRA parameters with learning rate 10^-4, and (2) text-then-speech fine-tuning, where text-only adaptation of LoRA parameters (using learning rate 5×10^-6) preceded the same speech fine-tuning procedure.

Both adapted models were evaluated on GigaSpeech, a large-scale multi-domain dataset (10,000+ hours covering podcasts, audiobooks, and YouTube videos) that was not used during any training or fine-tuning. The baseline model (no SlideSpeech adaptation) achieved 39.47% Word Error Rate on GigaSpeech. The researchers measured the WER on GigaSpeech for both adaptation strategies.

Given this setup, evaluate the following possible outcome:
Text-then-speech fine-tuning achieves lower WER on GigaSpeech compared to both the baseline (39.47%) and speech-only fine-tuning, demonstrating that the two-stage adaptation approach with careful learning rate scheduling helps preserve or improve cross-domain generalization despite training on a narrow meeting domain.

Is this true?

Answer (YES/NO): YES